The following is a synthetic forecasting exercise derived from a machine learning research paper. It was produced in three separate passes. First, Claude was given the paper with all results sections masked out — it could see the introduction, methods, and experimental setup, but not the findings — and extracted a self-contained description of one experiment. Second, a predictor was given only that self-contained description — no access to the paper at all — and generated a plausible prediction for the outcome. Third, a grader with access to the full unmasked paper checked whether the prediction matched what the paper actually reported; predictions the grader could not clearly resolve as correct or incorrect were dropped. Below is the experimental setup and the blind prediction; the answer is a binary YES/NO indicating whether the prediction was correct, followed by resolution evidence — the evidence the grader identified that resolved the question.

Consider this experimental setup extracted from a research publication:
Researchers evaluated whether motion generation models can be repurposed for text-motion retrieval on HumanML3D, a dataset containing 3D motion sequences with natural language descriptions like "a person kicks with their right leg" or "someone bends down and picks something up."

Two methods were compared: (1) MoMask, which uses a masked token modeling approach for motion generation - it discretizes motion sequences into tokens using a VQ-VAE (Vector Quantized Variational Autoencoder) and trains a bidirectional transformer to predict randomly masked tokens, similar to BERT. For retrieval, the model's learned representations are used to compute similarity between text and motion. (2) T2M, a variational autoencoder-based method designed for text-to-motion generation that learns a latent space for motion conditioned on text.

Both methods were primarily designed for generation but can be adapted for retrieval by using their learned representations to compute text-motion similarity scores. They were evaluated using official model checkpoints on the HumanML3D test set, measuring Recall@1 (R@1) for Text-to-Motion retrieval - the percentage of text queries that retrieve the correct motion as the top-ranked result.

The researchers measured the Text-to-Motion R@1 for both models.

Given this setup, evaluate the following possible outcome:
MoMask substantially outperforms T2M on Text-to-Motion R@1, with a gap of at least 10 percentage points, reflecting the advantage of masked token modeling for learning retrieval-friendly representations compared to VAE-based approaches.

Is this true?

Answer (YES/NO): NO